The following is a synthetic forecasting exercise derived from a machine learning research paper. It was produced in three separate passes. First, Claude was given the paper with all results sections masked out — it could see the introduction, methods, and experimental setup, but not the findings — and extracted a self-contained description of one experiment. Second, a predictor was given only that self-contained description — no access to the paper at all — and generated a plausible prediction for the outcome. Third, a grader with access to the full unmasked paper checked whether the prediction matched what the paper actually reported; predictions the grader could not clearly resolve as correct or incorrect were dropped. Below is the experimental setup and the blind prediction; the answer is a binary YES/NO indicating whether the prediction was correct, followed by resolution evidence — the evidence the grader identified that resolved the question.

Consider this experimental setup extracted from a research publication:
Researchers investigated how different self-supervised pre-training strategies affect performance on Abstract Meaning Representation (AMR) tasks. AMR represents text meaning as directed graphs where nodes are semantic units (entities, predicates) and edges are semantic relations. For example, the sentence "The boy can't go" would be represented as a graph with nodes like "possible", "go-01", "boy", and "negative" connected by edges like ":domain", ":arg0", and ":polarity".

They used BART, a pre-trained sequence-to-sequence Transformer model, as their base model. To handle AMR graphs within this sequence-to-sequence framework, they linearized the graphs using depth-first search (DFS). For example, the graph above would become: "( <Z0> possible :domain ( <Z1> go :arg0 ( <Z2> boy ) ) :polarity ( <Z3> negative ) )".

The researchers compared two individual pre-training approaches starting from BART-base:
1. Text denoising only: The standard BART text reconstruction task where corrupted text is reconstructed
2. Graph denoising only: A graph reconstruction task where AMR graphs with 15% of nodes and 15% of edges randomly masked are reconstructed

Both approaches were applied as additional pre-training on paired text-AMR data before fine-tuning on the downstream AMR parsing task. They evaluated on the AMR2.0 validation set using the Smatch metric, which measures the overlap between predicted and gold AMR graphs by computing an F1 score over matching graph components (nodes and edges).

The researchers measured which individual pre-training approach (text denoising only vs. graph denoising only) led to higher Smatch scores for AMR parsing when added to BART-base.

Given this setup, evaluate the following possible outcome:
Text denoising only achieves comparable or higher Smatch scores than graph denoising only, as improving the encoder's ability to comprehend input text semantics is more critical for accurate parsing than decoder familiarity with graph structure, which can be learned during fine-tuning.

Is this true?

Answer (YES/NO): NO